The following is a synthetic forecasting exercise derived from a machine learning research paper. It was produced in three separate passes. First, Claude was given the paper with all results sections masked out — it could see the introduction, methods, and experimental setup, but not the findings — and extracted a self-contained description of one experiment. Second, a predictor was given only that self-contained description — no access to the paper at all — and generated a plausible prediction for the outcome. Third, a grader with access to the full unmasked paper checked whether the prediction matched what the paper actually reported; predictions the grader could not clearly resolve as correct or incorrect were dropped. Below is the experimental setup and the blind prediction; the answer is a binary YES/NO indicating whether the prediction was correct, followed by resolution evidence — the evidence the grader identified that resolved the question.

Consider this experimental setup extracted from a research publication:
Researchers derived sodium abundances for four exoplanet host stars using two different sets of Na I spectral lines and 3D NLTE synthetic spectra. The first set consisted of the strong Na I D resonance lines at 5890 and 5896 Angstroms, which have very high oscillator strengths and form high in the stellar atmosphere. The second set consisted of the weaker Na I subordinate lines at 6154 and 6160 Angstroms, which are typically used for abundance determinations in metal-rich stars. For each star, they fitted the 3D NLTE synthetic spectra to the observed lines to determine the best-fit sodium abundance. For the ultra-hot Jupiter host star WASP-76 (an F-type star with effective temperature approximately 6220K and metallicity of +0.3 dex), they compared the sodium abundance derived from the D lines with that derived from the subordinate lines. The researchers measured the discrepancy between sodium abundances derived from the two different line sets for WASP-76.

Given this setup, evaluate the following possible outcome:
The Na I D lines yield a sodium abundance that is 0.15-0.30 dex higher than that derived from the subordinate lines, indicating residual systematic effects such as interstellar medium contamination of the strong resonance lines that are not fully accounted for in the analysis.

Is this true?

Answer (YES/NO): NO